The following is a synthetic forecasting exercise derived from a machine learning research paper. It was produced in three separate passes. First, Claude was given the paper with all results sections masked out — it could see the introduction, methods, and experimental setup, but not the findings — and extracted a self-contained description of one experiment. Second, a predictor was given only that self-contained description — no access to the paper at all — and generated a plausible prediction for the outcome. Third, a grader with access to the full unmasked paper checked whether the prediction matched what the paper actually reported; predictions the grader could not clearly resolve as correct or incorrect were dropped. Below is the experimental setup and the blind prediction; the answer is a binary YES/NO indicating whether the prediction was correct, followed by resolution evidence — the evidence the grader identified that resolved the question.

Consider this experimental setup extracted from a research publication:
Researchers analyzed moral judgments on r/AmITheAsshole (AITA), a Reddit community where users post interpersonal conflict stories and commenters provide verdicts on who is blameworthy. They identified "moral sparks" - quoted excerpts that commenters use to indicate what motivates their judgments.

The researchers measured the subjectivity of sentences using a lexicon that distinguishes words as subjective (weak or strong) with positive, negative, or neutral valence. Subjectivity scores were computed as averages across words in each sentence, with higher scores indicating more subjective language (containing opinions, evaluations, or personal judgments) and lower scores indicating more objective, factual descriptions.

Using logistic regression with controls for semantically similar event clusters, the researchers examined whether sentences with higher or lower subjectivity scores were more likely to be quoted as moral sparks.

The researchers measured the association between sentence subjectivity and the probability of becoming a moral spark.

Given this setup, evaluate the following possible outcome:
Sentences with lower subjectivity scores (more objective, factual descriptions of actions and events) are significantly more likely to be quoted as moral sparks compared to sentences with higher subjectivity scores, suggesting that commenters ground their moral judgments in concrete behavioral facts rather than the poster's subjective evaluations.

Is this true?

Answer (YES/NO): NO